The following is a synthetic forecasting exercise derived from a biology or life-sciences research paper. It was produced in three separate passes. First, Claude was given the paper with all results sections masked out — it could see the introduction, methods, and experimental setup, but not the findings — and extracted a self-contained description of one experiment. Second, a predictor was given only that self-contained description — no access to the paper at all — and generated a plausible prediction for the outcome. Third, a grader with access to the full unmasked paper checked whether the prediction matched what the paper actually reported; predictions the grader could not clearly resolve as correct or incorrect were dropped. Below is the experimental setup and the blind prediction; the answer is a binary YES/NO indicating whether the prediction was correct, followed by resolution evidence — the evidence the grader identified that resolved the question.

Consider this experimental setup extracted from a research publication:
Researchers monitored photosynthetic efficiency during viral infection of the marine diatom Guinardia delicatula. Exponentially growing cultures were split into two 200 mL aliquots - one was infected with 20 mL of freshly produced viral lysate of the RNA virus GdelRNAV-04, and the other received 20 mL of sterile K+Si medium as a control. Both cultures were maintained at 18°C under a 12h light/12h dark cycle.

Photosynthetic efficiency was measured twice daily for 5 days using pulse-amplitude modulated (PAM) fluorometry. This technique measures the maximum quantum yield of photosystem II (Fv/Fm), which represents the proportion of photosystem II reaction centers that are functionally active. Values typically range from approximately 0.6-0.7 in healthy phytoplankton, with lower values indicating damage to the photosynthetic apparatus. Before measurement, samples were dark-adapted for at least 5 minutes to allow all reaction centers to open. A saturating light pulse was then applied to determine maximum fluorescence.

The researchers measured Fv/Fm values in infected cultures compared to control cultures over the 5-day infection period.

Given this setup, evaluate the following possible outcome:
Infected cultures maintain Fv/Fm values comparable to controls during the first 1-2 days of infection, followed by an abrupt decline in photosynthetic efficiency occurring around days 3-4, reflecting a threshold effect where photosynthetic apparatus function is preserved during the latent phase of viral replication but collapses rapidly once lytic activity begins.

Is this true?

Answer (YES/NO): NO